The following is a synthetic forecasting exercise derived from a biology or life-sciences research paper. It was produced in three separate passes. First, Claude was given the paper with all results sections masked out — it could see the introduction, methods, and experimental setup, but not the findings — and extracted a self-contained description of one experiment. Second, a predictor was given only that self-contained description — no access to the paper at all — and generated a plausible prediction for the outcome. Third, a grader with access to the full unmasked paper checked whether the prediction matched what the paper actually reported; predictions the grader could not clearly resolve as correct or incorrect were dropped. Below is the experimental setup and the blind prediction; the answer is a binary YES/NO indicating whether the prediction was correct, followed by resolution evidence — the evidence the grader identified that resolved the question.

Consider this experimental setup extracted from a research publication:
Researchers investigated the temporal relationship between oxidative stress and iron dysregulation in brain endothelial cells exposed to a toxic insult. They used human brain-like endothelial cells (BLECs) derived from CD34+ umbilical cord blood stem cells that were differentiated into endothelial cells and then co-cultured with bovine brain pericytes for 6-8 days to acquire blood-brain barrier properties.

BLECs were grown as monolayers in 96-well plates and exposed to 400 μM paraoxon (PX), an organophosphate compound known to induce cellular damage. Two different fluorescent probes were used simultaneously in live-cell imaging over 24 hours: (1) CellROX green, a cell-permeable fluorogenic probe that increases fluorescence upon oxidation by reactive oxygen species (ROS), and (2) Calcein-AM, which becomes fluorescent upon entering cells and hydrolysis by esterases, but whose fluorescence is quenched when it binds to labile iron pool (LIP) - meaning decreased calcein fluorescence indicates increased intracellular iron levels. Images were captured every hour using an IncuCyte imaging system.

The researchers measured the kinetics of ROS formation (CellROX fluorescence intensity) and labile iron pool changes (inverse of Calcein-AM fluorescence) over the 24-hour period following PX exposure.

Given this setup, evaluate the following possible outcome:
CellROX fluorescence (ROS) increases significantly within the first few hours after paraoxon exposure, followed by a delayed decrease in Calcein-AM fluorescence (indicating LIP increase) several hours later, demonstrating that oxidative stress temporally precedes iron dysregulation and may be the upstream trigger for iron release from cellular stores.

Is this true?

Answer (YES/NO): NO